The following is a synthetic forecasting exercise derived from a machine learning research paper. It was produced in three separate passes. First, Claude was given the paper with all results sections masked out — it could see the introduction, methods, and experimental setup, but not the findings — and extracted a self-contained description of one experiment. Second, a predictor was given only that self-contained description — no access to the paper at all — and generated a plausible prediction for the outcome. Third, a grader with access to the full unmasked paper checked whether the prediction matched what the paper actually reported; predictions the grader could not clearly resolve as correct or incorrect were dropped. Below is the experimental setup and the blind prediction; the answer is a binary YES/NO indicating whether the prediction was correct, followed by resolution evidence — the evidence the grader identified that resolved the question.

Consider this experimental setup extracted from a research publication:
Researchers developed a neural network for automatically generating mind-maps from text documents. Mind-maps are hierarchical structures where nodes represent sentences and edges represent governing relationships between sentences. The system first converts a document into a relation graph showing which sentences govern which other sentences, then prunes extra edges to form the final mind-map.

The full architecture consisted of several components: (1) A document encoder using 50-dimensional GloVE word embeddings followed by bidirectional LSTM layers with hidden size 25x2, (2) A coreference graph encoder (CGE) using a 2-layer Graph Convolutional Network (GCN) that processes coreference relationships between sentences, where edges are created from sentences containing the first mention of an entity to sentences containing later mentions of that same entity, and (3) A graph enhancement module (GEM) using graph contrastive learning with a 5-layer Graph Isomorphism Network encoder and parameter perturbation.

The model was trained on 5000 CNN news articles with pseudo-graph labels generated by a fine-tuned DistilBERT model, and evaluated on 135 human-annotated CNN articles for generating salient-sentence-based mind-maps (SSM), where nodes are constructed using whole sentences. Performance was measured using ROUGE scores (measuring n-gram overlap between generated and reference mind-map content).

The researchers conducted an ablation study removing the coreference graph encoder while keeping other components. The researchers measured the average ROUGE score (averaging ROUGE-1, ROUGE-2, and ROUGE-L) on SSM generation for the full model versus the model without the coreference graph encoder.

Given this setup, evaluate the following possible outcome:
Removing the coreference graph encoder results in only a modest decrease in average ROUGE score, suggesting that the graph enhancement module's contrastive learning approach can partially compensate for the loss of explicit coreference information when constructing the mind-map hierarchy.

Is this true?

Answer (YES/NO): NO